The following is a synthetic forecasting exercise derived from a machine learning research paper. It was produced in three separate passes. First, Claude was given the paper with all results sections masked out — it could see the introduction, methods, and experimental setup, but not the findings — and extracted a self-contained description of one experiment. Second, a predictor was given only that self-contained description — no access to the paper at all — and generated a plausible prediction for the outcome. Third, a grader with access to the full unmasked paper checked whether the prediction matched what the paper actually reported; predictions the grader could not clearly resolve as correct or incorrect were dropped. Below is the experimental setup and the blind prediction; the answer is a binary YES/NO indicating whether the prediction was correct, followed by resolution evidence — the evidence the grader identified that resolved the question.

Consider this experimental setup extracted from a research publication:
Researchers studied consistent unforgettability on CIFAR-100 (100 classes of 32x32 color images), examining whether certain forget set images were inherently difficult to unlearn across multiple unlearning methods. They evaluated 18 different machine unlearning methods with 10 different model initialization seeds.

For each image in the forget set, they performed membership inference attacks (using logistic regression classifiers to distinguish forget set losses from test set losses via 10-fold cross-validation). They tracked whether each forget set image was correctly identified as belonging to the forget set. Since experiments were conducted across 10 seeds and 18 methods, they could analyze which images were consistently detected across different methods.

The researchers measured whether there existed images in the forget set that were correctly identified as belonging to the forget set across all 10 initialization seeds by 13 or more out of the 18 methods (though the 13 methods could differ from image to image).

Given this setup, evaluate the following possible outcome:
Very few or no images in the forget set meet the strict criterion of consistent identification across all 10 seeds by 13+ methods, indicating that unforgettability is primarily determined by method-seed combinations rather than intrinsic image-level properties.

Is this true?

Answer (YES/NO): NO